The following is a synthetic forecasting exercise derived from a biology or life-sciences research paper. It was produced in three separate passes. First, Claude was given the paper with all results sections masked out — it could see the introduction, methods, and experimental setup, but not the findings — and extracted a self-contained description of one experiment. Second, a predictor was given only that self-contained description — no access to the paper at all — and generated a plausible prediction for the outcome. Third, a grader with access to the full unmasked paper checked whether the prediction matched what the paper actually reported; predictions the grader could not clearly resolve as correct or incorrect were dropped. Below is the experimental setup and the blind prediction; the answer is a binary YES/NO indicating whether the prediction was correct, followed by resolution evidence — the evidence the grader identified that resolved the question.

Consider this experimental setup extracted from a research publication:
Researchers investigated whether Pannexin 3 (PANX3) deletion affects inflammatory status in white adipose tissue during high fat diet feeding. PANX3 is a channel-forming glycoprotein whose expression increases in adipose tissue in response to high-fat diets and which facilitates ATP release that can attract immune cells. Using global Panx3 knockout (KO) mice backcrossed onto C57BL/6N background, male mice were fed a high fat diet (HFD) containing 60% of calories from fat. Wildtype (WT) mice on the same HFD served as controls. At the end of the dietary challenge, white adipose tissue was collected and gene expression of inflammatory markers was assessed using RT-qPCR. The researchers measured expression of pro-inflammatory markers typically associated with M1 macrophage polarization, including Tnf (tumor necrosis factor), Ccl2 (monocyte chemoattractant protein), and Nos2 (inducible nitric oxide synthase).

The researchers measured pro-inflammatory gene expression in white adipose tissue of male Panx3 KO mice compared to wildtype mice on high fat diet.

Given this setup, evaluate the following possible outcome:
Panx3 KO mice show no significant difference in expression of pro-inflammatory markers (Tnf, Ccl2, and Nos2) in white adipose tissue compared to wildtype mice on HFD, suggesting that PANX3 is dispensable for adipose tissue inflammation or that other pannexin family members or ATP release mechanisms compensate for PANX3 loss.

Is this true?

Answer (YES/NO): NO